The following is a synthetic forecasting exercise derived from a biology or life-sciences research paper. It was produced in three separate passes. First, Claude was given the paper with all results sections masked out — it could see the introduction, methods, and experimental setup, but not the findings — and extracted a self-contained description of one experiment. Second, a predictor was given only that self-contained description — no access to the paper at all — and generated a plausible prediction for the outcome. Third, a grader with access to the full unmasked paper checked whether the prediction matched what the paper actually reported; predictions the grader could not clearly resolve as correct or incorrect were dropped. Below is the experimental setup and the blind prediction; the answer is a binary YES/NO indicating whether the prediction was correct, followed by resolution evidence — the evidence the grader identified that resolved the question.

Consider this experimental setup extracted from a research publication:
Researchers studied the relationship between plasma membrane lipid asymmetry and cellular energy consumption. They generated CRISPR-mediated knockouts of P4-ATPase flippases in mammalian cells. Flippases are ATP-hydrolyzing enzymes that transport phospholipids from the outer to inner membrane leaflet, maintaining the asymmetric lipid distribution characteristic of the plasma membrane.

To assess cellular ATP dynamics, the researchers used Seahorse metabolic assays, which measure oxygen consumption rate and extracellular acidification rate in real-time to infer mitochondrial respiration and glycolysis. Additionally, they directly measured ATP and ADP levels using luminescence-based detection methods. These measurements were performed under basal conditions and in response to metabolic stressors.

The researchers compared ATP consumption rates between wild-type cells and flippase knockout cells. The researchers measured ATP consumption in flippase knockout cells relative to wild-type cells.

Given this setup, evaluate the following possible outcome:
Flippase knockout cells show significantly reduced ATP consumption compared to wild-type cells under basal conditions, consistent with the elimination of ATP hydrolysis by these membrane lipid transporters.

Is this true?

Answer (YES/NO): NO